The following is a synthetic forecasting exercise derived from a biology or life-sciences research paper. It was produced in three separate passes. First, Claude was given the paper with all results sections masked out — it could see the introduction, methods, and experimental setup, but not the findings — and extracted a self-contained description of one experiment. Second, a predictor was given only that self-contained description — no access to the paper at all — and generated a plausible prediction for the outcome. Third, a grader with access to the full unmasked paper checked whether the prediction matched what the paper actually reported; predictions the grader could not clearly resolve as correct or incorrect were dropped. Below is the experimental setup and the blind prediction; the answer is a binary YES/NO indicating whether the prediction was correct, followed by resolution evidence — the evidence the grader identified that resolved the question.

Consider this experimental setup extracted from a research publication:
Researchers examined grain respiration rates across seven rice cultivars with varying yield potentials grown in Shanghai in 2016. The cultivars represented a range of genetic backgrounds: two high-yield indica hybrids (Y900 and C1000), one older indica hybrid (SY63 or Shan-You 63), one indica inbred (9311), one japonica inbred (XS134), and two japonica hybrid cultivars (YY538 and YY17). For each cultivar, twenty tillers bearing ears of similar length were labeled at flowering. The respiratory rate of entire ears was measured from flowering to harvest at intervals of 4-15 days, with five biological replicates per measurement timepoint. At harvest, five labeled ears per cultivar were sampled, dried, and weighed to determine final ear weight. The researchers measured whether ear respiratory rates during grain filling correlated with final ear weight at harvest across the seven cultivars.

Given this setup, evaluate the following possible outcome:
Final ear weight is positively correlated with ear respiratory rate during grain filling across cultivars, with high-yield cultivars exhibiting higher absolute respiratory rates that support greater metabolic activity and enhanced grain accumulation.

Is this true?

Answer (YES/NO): YES